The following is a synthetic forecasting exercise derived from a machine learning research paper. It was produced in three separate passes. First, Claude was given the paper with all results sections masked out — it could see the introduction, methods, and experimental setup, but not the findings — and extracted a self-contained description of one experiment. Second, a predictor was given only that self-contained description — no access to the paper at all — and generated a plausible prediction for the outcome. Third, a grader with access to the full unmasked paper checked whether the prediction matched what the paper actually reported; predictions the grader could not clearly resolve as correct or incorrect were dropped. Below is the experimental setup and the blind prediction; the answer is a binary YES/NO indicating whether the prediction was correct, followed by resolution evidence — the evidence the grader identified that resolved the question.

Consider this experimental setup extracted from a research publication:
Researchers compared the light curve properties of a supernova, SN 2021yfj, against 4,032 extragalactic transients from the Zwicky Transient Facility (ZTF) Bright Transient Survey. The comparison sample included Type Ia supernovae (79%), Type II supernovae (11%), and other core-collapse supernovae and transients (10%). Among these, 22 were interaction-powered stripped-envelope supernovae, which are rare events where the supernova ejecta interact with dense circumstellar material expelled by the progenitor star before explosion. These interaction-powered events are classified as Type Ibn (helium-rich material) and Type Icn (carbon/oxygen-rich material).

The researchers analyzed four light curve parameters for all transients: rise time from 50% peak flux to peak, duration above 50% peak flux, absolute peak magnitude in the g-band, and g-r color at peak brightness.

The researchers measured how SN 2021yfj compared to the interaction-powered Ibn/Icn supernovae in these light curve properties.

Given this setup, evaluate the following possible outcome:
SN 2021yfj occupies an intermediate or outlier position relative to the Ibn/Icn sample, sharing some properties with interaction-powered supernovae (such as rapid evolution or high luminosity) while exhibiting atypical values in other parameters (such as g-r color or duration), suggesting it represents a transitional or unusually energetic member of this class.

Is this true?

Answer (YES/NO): YES